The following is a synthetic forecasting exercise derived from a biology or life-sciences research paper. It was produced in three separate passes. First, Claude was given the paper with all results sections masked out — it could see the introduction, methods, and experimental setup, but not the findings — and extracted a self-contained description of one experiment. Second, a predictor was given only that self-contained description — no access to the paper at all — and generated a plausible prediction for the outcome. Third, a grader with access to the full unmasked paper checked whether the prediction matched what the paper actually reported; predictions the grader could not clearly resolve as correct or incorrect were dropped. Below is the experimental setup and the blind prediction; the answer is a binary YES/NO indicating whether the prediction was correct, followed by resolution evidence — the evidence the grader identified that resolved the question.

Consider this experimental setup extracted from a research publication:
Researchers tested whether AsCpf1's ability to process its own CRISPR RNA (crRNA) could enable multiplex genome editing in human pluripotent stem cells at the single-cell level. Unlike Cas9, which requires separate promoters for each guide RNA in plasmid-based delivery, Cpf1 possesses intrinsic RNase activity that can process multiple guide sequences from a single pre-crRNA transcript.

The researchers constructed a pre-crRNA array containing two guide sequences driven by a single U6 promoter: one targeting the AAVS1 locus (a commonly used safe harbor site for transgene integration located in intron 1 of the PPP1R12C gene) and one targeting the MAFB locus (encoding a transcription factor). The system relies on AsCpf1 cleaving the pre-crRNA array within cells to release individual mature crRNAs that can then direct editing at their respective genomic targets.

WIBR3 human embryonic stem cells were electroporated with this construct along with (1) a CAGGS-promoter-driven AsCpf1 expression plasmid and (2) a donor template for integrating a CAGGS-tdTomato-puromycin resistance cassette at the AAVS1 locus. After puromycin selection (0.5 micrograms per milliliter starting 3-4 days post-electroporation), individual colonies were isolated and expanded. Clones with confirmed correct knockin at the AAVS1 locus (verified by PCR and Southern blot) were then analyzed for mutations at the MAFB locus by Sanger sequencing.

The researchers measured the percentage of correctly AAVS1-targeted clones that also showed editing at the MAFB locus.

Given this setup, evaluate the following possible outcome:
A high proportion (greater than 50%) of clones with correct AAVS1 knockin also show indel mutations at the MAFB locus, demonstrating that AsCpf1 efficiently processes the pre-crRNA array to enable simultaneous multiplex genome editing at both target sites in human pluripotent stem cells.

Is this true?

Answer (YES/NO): YES